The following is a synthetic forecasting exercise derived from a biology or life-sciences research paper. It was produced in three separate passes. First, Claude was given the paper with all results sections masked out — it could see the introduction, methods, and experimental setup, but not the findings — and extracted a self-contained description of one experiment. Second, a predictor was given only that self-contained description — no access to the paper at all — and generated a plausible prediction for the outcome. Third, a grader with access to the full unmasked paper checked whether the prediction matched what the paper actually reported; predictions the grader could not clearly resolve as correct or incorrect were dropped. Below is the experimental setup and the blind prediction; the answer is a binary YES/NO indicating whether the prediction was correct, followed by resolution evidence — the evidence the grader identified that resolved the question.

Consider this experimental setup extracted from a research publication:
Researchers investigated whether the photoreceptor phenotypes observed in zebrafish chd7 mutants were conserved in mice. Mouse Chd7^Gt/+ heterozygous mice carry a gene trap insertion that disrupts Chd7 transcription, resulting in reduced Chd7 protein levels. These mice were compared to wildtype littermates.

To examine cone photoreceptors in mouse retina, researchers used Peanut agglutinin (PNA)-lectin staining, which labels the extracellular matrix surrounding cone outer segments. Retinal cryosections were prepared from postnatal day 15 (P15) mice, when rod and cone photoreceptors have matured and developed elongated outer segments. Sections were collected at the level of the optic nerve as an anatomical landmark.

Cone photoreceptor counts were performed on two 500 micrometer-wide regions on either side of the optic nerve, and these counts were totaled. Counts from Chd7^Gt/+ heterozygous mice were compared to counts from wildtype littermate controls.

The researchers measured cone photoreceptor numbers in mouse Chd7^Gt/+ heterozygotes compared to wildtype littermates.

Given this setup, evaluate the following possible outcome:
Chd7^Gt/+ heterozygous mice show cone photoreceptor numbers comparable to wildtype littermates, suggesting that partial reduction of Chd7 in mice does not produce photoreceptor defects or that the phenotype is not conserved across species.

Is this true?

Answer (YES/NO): NO